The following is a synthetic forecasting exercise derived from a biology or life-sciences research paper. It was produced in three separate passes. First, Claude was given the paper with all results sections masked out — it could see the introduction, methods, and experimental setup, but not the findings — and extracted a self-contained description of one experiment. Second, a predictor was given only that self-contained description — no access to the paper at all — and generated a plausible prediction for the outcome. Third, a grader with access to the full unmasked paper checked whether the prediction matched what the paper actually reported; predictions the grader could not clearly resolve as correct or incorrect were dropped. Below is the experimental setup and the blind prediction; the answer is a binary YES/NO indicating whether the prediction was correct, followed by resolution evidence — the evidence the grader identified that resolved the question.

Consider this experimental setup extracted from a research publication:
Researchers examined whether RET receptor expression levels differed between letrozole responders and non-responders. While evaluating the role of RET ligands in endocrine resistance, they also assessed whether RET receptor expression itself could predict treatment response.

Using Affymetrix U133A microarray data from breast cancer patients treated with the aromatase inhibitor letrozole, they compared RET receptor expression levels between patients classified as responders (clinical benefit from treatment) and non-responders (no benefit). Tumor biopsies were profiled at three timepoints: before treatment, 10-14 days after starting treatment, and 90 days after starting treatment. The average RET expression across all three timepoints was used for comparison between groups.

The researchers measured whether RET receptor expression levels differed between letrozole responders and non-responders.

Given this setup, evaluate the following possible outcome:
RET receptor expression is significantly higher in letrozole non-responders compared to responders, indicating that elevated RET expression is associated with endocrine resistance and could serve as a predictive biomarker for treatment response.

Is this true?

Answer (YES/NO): NO